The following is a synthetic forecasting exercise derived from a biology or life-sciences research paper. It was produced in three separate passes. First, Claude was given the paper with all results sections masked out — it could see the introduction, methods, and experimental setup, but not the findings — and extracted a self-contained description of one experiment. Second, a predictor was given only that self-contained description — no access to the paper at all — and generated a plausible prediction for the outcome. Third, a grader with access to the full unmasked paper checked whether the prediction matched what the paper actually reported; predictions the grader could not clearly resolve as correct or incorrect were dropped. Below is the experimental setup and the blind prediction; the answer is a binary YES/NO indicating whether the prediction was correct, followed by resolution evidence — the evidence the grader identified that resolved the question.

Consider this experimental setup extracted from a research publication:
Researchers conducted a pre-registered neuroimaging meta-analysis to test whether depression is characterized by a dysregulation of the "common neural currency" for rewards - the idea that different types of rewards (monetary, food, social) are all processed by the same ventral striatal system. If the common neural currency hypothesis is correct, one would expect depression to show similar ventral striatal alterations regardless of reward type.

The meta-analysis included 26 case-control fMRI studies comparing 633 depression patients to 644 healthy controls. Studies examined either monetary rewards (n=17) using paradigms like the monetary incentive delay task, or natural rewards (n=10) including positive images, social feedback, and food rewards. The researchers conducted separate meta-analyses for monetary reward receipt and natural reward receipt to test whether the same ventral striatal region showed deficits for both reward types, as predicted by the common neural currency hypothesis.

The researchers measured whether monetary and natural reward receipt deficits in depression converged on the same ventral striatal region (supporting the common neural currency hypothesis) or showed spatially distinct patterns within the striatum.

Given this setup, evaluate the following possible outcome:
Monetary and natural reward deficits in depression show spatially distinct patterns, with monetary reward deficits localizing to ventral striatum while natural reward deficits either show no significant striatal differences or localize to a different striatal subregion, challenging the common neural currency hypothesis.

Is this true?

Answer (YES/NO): YES